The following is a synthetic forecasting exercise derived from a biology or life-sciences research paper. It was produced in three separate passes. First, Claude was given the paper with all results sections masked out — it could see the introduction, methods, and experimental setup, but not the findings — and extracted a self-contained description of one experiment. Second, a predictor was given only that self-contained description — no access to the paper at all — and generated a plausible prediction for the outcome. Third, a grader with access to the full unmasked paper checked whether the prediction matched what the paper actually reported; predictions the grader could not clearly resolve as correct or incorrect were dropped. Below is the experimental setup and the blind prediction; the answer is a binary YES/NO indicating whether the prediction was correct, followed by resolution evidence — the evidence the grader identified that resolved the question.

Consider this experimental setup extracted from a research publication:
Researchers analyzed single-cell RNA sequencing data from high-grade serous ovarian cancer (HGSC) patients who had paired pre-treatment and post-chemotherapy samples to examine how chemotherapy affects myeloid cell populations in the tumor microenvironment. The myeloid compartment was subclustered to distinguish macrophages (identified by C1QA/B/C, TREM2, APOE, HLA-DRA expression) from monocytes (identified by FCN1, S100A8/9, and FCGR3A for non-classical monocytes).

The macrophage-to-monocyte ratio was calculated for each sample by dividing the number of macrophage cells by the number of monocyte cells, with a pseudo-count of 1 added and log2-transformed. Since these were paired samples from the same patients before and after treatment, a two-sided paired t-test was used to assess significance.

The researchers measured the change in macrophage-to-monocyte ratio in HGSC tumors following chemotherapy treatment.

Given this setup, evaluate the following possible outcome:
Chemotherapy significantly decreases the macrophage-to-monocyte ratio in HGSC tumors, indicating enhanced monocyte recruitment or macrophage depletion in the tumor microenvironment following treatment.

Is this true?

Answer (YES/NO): NO